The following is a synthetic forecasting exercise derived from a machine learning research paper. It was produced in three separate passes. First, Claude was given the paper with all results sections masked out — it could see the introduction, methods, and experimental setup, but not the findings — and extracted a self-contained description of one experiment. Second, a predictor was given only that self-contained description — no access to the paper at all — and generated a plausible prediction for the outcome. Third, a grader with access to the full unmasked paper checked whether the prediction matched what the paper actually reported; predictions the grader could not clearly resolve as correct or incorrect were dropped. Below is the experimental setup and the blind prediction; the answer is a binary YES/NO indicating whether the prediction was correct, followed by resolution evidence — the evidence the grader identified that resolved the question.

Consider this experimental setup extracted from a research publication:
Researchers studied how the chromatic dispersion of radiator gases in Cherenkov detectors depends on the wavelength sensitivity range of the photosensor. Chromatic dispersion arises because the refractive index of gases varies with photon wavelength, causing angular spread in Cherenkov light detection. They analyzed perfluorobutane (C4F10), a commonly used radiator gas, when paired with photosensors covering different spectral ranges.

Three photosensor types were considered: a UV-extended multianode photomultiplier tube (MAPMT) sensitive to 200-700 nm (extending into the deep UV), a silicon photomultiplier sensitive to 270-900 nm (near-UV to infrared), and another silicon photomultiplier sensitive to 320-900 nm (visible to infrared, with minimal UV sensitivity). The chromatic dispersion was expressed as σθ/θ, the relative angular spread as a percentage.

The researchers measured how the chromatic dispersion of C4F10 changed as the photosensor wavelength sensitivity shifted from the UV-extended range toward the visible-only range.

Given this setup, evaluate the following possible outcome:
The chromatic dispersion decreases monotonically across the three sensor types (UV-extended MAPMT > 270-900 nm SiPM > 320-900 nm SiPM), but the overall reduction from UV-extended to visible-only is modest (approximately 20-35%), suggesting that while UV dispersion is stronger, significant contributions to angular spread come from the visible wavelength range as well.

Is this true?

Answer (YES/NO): NO